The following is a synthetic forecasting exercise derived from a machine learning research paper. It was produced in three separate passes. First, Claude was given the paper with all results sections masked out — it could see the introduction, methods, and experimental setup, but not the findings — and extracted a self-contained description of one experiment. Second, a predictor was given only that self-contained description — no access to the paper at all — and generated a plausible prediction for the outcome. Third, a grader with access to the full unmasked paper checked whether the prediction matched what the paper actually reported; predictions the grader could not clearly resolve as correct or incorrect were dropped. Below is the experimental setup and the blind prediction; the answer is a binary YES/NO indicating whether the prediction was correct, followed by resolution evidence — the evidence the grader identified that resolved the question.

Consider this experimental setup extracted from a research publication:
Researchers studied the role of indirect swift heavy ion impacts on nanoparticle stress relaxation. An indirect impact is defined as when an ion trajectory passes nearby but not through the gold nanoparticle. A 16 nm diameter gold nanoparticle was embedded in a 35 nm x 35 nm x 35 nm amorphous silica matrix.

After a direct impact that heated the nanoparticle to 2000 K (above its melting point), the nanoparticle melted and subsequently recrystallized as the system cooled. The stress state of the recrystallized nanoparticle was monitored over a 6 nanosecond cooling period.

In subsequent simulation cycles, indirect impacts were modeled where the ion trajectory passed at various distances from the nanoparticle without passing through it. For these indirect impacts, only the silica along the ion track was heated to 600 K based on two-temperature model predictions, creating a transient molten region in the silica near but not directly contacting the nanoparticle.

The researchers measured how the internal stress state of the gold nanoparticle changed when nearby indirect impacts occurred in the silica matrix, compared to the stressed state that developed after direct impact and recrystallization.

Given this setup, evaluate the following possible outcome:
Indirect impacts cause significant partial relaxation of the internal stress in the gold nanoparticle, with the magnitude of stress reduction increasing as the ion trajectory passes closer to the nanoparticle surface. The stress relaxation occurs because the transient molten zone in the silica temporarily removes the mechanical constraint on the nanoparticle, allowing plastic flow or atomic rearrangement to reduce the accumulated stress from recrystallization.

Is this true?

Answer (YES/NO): NO